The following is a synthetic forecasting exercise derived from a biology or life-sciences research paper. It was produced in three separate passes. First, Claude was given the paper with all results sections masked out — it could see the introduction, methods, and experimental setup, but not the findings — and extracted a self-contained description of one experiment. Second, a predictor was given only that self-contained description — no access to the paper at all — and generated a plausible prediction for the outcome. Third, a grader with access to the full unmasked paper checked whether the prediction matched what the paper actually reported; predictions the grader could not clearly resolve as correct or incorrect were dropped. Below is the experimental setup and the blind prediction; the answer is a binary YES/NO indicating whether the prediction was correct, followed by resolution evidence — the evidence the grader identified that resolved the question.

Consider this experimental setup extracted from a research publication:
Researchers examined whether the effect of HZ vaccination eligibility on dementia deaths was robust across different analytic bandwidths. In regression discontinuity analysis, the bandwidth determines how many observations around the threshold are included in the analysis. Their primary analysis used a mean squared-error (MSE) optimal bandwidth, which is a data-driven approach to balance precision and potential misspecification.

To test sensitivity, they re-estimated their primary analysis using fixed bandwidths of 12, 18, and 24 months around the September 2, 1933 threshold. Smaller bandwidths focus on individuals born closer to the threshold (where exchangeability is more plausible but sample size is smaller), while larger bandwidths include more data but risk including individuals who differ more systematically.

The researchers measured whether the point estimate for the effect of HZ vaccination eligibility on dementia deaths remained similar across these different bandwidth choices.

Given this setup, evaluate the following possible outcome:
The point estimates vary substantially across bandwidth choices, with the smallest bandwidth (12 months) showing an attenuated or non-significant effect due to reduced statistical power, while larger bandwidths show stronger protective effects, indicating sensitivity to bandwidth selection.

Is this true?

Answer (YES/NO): NO